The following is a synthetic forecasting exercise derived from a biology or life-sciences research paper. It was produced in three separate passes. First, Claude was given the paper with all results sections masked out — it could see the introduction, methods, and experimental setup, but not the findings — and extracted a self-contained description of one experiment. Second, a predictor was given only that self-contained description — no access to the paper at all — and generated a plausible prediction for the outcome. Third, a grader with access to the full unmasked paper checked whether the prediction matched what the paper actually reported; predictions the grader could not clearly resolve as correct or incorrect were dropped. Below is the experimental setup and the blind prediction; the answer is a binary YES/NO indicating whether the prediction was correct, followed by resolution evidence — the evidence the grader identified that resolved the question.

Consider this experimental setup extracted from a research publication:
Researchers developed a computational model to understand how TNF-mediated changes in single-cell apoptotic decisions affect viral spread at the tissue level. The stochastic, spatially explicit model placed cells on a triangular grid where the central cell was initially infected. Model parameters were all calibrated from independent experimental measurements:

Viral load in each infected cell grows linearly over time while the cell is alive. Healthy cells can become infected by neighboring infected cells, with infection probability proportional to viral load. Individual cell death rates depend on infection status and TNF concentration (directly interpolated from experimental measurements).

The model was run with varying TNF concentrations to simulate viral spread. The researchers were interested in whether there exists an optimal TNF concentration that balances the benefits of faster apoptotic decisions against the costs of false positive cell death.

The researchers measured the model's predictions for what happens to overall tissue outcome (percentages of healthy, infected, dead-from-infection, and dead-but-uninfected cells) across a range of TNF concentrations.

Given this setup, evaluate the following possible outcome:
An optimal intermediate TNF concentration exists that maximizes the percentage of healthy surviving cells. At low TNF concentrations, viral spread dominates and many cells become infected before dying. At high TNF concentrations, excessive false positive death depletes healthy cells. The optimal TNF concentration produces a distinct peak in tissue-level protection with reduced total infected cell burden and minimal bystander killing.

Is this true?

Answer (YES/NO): YES